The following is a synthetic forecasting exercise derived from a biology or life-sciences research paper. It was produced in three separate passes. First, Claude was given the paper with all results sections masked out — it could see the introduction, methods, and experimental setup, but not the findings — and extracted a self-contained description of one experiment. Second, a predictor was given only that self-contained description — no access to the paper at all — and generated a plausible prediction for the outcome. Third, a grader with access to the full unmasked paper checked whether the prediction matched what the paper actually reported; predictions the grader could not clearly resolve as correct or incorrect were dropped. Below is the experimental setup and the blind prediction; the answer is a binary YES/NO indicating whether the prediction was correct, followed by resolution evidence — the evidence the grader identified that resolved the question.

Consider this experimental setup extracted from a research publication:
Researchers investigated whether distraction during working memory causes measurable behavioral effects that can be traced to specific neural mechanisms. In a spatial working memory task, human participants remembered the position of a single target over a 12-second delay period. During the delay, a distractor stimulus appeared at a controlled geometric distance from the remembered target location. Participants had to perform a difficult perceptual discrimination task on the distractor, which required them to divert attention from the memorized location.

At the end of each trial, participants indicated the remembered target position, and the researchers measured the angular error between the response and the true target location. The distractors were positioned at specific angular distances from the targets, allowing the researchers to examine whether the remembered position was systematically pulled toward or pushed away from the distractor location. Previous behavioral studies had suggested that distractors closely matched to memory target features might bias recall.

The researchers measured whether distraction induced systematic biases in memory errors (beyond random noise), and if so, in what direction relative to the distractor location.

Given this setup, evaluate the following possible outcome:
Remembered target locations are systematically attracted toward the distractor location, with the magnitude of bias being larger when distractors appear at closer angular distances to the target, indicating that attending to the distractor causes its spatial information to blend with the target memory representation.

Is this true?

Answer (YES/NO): NO